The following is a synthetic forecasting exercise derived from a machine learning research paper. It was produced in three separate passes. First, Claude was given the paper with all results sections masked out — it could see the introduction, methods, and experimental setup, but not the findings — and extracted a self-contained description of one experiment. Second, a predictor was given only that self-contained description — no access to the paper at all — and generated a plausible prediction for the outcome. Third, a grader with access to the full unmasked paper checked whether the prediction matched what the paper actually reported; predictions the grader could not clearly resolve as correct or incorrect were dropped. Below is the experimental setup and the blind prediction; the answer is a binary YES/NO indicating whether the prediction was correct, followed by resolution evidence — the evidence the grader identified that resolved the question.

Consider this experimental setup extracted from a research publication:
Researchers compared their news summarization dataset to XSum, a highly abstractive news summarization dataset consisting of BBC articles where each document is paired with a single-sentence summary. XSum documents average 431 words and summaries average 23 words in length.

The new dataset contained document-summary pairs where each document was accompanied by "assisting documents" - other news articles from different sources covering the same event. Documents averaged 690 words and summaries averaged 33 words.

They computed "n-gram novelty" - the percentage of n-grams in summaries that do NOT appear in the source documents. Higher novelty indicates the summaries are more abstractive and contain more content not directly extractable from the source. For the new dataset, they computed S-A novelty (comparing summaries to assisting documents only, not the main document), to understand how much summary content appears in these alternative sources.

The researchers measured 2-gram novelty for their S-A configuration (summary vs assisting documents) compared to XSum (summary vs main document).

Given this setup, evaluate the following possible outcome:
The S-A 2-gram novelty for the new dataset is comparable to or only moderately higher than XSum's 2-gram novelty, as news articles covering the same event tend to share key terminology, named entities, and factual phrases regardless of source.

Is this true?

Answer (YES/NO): YES